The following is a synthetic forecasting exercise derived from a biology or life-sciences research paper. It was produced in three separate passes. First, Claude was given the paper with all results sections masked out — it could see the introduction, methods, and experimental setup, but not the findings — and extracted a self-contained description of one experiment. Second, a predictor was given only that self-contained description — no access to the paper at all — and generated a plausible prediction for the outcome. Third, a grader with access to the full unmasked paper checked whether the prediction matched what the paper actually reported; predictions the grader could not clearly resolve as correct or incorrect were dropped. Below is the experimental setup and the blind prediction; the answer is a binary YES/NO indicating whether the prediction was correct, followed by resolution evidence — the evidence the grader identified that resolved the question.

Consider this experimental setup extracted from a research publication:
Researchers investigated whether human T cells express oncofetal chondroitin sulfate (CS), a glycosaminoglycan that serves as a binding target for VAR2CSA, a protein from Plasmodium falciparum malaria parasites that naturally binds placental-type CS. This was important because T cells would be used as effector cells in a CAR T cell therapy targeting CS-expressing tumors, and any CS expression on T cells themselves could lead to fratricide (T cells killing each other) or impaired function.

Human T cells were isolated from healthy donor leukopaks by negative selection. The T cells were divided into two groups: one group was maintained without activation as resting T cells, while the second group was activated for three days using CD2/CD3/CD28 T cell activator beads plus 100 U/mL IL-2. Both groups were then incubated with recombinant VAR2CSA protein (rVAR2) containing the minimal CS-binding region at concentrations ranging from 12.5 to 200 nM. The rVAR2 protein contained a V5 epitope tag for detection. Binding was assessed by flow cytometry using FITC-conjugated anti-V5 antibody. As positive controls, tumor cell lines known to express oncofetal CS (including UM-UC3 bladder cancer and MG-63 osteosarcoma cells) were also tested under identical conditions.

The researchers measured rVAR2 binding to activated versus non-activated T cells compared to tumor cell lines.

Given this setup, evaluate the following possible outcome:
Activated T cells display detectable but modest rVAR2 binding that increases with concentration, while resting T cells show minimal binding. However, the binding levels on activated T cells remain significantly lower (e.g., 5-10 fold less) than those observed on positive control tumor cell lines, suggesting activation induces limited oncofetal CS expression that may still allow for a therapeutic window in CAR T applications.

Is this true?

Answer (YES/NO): NO